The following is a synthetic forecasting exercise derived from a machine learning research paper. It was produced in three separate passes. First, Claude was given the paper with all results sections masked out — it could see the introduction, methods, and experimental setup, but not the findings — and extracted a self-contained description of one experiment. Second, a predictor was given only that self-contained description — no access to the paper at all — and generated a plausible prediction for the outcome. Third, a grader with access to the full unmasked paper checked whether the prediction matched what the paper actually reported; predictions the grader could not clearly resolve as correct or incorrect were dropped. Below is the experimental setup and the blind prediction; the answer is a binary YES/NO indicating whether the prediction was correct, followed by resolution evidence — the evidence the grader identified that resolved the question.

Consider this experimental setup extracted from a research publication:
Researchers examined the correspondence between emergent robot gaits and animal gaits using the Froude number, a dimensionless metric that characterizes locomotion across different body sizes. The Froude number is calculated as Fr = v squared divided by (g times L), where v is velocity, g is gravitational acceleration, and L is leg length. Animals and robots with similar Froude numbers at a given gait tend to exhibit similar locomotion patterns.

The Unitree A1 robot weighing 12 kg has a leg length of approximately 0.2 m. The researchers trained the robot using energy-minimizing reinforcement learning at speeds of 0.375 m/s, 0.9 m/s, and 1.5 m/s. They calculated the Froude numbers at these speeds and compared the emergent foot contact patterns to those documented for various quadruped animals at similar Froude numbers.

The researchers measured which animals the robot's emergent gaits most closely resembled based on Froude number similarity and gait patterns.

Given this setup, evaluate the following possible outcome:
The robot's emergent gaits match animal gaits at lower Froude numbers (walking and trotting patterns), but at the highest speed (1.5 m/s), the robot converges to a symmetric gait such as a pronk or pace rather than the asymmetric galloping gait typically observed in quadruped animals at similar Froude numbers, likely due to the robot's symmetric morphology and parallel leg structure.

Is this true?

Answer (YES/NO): NO